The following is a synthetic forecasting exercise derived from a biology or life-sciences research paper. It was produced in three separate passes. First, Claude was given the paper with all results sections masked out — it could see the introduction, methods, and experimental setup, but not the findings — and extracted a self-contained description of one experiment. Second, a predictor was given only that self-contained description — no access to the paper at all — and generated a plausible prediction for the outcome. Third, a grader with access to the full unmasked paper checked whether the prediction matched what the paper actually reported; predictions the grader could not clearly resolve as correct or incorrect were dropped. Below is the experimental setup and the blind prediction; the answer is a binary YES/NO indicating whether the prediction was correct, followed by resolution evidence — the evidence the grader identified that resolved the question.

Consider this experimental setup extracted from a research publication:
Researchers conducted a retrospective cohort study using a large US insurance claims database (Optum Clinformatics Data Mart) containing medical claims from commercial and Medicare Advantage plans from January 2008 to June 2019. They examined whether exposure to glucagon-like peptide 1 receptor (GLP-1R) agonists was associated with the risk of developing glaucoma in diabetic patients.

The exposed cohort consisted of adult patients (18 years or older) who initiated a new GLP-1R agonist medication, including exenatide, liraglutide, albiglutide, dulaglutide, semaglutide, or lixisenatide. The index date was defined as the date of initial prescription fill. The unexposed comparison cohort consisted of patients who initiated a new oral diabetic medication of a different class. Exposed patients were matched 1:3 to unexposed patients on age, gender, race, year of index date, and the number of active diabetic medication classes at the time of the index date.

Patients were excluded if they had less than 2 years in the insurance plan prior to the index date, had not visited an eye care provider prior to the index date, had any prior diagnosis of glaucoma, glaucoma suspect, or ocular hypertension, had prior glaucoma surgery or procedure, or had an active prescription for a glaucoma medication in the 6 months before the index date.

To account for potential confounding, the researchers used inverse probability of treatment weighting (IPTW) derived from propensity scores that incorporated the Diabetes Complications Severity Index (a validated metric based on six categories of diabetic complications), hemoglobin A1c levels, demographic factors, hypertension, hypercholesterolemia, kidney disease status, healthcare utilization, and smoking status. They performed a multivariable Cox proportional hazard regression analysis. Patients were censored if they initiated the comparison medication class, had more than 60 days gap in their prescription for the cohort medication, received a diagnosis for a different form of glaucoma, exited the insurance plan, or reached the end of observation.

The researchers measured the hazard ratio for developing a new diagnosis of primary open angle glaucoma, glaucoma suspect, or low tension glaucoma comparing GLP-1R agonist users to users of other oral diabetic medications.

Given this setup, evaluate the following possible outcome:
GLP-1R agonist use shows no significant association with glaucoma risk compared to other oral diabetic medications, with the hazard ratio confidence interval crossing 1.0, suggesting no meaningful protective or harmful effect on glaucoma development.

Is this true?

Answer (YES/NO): NO